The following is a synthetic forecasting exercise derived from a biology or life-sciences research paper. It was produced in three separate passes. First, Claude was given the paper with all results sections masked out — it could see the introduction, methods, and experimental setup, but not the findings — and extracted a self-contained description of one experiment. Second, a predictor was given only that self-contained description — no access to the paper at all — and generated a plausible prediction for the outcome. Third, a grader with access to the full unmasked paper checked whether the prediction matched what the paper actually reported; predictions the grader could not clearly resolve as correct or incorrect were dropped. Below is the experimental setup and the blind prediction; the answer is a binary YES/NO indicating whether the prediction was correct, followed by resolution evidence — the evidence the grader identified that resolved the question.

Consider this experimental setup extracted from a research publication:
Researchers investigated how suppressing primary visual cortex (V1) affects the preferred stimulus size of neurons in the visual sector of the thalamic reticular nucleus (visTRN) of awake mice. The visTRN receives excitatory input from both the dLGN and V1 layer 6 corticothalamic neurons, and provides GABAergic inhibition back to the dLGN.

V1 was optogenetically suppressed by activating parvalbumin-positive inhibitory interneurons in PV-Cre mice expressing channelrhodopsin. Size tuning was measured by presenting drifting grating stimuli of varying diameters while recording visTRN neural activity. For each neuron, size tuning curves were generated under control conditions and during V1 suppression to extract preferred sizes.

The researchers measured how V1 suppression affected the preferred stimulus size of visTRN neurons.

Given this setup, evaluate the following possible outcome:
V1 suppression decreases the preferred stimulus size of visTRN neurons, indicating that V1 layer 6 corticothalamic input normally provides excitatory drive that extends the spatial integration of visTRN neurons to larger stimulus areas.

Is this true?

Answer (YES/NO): NO